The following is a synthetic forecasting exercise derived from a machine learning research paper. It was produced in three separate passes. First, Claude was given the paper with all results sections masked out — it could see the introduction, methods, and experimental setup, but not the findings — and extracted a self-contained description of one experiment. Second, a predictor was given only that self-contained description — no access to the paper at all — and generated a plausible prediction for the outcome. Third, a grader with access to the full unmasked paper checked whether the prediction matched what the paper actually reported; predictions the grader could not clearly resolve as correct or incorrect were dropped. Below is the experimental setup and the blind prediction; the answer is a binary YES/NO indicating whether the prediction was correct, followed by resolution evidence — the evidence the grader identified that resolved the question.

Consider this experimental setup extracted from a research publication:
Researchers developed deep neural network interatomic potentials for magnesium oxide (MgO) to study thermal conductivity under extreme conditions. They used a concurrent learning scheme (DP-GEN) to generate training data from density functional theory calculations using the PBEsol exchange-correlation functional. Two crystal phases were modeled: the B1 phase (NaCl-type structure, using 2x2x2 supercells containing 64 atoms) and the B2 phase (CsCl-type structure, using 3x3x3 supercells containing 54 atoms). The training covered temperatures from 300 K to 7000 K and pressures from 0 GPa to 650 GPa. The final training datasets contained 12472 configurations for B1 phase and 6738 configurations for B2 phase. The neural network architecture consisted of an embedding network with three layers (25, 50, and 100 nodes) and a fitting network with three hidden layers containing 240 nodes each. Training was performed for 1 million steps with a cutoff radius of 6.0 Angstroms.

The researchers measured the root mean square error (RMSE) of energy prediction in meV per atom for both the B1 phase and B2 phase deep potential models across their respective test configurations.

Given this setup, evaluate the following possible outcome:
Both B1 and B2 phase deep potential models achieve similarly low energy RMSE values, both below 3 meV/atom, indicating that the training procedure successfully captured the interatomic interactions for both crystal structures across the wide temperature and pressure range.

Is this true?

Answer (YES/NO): NO